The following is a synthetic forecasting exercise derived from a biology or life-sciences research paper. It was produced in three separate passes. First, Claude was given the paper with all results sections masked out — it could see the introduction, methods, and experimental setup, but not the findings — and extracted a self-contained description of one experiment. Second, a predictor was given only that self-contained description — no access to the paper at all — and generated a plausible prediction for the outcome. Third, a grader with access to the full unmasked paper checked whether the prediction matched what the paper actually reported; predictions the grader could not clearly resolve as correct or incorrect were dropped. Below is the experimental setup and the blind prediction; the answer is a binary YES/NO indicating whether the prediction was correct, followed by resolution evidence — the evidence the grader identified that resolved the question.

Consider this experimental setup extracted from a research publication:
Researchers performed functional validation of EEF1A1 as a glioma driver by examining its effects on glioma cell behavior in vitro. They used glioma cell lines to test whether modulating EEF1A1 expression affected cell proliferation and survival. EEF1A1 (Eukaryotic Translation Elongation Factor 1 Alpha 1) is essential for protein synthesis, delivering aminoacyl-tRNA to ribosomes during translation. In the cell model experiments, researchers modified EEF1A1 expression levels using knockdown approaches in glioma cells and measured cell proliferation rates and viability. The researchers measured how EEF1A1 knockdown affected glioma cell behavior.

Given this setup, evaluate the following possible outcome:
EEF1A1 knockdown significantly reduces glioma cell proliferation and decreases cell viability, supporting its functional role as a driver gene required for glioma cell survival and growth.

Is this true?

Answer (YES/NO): YES